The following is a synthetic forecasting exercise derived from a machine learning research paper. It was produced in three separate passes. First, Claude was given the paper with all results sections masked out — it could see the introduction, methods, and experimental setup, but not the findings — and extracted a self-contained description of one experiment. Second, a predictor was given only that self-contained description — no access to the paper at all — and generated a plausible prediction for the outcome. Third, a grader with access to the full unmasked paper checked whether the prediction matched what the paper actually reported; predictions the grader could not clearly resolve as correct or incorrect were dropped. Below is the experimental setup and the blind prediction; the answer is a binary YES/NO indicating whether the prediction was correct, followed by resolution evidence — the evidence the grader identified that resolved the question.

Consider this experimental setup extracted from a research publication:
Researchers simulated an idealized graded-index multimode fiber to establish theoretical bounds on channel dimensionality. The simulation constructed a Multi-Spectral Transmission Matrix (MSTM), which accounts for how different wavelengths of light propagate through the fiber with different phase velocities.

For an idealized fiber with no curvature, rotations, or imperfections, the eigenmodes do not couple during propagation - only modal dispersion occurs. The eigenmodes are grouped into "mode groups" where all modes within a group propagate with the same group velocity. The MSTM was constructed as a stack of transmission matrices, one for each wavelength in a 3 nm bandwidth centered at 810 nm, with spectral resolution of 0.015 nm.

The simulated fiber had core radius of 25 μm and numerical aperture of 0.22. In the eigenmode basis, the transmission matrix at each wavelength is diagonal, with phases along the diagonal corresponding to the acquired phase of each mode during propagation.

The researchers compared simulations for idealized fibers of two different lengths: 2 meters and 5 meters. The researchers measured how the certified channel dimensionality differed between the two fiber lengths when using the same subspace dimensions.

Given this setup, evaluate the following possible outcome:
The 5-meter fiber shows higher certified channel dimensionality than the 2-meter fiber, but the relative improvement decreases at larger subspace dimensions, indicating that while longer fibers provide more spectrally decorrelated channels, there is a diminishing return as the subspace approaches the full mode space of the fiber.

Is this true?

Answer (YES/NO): NO